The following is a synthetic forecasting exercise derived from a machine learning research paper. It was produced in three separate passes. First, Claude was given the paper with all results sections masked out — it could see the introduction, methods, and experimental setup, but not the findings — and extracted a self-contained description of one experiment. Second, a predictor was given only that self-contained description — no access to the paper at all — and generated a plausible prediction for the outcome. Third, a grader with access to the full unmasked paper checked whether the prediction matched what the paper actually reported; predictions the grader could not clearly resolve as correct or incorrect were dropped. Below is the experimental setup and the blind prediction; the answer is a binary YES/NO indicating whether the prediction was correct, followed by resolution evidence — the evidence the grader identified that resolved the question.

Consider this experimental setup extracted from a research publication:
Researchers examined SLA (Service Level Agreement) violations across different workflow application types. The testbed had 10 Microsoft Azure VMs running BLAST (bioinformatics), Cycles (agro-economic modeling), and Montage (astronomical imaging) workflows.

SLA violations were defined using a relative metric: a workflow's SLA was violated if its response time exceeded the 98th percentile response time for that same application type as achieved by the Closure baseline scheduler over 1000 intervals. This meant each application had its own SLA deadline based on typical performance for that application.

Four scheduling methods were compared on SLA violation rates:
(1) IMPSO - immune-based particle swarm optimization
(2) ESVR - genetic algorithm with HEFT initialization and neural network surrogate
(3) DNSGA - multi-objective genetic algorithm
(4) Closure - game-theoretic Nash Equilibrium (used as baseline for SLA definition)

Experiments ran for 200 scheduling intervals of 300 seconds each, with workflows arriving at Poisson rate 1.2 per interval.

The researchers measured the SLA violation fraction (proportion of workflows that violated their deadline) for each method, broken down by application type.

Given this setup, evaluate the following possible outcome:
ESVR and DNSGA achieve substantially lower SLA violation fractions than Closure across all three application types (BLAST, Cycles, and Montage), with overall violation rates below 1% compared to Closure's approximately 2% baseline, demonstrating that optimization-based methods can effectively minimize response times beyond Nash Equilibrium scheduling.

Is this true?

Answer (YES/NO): NO